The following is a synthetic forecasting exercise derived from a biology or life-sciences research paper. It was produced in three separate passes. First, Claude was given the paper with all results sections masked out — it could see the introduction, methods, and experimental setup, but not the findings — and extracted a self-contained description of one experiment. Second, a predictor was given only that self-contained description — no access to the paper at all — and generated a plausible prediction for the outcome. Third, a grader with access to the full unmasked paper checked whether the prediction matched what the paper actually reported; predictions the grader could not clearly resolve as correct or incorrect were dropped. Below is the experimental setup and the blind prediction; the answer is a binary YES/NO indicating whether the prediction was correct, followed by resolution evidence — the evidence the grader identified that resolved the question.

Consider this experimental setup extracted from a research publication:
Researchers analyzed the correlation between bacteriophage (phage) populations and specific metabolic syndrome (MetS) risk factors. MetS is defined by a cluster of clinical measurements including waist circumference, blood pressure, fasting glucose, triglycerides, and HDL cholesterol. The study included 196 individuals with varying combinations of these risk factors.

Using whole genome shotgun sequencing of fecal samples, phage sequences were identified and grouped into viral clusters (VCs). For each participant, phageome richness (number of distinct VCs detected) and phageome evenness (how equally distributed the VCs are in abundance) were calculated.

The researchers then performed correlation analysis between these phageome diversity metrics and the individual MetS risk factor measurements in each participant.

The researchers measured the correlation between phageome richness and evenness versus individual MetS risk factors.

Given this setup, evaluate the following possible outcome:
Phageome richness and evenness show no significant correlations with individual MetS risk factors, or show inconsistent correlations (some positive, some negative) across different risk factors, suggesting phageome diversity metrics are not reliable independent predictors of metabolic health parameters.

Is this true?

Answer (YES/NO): NO